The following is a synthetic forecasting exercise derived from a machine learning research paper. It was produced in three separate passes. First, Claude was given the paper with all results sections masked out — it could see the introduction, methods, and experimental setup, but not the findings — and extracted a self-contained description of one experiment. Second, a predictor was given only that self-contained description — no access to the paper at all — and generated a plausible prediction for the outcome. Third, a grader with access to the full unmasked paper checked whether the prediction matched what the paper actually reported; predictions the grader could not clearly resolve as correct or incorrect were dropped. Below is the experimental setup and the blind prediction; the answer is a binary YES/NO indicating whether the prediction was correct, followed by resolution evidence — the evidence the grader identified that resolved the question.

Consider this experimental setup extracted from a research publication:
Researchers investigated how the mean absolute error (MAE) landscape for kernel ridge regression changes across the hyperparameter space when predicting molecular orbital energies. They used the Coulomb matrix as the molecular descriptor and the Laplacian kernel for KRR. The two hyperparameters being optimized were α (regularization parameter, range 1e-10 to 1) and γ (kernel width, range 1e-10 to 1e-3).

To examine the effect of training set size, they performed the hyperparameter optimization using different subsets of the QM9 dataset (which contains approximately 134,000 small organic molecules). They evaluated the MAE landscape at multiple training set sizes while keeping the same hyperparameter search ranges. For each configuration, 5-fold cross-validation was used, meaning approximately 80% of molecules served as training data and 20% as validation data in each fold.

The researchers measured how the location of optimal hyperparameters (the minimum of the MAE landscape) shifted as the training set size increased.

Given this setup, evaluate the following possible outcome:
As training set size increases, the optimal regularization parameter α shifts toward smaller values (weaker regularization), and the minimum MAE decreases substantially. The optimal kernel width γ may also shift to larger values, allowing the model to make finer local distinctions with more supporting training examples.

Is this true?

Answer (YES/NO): NO